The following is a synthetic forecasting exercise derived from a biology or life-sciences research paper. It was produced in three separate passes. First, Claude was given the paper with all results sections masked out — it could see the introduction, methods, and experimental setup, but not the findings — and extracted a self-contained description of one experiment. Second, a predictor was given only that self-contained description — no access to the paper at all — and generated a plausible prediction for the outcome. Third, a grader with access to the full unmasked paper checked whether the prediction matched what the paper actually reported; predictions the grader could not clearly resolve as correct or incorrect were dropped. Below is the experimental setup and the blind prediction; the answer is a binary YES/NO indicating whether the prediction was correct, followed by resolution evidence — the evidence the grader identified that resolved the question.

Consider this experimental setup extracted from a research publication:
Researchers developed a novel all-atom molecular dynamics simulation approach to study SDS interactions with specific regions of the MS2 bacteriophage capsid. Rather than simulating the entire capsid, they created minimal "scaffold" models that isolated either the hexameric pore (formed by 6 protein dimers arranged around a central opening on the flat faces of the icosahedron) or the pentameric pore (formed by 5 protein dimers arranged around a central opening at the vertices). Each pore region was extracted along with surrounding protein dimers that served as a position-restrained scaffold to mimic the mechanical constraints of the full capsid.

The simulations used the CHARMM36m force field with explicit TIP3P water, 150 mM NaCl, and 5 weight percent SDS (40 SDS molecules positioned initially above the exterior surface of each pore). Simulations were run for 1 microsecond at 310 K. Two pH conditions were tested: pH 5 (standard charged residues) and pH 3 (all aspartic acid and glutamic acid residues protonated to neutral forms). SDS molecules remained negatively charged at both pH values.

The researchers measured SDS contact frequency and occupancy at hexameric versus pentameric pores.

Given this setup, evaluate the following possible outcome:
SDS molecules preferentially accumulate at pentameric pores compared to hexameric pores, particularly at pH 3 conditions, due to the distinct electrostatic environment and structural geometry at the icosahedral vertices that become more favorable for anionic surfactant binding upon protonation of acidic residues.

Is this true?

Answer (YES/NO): NO